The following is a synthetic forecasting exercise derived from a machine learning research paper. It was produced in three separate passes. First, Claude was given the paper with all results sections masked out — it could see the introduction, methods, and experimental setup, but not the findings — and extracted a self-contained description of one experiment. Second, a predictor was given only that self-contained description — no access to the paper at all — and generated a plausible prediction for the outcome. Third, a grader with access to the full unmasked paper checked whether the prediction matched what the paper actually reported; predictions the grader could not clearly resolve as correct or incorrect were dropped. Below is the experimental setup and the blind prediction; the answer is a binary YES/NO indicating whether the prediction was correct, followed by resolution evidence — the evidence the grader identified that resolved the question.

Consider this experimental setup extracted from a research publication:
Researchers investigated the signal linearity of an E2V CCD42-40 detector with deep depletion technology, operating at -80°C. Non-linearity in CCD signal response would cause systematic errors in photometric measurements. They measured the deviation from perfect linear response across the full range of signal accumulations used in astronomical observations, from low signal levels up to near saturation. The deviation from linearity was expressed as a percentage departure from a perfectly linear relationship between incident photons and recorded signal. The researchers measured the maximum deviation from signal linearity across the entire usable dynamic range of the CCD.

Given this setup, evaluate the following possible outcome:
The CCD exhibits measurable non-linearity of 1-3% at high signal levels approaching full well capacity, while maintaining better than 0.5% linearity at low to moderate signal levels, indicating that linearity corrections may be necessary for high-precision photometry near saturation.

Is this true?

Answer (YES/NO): NO